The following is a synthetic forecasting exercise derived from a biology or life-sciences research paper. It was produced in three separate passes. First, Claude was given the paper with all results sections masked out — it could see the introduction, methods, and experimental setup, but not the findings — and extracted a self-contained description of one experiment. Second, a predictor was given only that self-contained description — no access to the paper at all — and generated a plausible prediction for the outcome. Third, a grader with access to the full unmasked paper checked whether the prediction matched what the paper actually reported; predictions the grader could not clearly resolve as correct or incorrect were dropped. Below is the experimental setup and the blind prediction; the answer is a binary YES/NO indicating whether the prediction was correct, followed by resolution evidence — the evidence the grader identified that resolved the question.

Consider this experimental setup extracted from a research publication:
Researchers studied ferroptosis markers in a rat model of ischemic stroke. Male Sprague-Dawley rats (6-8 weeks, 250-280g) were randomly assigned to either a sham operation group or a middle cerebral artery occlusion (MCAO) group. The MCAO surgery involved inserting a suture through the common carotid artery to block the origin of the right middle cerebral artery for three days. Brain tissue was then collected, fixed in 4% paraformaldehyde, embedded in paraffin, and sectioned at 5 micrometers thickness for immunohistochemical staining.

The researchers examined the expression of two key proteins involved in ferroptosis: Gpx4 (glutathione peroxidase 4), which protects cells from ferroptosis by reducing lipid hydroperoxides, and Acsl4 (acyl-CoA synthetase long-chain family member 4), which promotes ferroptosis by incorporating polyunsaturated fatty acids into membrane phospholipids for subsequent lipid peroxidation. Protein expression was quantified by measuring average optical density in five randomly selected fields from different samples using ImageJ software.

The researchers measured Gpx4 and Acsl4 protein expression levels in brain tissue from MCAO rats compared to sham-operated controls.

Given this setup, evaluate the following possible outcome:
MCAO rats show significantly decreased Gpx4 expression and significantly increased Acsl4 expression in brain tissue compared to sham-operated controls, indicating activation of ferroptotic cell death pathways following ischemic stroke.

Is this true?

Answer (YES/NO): YES